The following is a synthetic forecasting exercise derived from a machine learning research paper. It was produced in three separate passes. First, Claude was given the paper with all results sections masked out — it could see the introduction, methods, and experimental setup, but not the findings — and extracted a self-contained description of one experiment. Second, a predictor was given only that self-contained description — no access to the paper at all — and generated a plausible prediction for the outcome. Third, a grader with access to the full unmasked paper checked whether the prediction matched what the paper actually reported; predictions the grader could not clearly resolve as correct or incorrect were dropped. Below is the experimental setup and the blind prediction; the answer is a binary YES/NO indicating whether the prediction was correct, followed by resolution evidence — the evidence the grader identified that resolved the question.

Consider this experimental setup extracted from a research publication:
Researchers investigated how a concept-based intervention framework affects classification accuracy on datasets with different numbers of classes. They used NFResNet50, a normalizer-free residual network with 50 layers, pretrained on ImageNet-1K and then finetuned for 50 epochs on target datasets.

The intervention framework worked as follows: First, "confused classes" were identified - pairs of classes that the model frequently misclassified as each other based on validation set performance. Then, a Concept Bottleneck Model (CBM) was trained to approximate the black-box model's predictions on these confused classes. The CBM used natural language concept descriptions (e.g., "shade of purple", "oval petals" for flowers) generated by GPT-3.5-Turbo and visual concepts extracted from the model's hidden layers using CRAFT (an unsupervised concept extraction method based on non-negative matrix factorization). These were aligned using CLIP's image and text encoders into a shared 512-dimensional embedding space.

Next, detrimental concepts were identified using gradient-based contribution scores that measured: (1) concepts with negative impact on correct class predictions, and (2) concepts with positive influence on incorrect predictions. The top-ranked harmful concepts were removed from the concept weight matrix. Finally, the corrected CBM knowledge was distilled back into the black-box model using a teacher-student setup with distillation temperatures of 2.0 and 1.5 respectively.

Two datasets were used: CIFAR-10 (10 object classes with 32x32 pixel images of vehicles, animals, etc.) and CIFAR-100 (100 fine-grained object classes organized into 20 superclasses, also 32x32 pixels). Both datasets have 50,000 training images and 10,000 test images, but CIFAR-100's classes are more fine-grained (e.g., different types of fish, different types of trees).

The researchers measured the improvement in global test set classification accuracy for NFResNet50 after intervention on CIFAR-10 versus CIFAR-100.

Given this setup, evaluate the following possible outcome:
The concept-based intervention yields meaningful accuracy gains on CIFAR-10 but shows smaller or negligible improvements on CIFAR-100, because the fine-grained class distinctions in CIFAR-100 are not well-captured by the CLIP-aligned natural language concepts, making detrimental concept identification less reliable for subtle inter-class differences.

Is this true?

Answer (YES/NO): YES